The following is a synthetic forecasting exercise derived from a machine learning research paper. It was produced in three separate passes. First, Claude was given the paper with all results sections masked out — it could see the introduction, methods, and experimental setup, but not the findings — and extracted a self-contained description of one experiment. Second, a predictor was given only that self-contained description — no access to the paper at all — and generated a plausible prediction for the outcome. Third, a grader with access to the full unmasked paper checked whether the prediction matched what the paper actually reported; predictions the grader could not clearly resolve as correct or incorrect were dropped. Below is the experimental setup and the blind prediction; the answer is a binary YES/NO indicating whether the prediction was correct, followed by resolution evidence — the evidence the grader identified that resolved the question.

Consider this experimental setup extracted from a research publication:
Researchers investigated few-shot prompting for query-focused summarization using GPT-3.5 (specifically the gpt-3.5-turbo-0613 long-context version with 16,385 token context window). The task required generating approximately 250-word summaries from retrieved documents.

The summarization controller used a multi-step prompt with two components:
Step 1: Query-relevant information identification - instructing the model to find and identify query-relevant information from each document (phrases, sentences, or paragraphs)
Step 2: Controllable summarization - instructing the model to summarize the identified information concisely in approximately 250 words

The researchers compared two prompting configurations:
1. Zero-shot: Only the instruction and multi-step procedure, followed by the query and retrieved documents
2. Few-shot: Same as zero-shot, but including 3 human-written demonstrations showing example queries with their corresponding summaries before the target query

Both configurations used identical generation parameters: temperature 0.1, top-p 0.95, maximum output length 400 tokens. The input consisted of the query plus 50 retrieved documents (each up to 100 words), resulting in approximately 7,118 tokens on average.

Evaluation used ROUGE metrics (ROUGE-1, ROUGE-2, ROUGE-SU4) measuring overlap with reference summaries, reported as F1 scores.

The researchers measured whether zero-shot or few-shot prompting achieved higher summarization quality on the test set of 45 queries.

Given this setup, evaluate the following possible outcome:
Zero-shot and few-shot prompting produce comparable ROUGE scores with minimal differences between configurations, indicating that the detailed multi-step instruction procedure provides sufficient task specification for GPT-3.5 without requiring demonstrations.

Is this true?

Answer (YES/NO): NO